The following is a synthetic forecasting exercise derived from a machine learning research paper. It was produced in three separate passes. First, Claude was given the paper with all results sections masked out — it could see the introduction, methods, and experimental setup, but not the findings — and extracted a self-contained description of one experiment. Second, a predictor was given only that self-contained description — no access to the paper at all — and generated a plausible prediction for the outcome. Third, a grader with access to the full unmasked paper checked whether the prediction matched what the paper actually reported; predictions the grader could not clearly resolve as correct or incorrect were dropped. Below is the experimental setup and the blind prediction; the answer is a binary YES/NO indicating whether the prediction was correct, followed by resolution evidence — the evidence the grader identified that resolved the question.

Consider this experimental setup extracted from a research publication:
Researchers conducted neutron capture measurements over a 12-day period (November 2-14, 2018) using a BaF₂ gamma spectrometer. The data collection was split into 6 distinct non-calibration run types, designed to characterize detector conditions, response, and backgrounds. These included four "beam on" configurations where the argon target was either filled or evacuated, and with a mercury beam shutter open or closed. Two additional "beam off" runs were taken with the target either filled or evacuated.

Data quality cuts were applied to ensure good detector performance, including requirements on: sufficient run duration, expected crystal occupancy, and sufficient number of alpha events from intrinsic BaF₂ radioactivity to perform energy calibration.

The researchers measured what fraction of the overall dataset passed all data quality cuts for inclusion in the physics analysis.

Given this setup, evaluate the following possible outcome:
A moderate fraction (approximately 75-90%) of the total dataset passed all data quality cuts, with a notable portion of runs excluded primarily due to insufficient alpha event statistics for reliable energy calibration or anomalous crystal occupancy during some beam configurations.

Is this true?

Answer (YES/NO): YES